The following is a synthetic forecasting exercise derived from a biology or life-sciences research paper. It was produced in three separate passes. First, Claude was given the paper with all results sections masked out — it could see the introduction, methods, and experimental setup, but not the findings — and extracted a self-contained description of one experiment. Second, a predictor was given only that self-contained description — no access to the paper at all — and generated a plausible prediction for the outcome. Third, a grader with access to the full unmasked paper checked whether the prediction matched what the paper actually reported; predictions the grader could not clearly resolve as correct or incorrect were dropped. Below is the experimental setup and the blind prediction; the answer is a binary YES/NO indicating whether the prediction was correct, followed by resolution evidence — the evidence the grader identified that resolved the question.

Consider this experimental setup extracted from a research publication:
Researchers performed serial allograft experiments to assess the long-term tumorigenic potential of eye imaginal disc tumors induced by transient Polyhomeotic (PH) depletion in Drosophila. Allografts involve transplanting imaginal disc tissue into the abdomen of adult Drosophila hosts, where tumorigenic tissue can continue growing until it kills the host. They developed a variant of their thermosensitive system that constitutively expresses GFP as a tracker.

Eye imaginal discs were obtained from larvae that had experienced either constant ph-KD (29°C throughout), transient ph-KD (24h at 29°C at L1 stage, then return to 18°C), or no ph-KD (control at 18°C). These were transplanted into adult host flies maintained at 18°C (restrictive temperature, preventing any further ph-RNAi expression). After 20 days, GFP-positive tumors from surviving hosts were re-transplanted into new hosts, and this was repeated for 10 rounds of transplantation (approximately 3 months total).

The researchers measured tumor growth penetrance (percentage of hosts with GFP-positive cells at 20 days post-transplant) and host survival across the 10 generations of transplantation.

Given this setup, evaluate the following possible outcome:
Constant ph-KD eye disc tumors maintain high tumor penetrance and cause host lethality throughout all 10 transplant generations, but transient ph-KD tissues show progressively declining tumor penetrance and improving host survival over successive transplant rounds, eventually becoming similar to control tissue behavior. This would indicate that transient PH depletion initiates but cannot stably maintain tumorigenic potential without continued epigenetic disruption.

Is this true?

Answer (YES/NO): NO